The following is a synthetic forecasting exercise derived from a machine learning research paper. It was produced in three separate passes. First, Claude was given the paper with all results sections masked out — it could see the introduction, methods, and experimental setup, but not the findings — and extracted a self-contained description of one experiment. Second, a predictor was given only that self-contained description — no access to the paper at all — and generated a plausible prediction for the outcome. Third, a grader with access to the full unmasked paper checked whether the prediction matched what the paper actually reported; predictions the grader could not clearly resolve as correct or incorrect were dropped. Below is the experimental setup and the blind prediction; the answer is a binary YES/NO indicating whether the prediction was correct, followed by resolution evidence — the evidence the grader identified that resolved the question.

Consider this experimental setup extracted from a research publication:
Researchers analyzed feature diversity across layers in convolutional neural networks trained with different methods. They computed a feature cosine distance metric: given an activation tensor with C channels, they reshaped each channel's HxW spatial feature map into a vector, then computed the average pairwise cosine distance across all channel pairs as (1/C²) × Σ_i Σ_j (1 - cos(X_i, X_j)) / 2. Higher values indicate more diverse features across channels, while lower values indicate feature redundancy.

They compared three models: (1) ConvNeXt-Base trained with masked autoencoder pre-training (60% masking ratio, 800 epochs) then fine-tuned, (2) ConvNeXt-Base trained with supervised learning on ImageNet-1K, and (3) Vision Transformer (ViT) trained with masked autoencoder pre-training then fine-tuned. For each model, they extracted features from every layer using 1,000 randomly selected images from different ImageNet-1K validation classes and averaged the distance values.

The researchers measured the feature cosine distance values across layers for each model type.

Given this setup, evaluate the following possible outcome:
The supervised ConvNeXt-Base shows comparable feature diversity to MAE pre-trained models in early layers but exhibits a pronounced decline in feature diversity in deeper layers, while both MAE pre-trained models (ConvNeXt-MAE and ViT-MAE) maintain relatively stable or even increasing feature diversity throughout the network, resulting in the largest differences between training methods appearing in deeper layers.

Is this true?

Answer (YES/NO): NO